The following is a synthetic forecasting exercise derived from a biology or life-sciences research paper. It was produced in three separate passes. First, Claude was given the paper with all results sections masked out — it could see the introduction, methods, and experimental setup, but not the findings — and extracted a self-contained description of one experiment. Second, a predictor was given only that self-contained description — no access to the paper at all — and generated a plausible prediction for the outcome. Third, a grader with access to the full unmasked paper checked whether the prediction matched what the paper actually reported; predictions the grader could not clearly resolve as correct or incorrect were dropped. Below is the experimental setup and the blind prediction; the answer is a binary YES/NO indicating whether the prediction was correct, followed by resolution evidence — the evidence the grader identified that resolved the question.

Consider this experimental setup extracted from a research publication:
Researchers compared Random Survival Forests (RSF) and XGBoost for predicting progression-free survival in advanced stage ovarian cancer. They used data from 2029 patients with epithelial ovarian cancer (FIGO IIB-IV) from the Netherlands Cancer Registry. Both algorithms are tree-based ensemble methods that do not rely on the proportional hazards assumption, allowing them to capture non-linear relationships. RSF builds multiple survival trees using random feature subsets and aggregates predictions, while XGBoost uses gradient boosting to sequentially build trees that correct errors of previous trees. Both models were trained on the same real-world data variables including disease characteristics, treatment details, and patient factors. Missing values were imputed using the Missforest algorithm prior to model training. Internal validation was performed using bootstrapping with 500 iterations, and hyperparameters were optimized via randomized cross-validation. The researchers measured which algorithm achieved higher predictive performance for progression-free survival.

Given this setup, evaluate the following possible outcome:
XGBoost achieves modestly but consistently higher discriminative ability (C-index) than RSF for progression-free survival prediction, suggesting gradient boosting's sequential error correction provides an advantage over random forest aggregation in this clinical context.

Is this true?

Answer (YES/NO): YES